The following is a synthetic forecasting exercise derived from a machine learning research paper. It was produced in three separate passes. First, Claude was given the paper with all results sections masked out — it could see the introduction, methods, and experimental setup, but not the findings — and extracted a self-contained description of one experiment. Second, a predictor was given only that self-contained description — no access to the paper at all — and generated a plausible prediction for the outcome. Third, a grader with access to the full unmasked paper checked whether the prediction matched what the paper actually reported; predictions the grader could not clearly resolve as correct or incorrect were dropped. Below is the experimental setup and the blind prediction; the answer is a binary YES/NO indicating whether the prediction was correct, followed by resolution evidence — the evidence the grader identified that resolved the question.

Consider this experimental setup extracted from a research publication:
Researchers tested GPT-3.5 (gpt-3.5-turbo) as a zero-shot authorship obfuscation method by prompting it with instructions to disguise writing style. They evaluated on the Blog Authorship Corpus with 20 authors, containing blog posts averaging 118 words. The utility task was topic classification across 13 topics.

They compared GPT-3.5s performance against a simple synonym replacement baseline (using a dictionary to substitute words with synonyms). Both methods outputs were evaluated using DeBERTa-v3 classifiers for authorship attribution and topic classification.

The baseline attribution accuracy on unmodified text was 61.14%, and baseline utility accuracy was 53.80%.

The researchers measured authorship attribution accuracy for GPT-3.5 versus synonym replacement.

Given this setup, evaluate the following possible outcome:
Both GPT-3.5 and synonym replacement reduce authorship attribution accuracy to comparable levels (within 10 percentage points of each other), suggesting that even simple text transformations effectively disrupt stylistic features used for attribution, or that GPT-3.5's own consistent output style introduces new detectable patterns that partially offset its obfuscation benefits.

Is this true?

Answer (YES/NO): NO